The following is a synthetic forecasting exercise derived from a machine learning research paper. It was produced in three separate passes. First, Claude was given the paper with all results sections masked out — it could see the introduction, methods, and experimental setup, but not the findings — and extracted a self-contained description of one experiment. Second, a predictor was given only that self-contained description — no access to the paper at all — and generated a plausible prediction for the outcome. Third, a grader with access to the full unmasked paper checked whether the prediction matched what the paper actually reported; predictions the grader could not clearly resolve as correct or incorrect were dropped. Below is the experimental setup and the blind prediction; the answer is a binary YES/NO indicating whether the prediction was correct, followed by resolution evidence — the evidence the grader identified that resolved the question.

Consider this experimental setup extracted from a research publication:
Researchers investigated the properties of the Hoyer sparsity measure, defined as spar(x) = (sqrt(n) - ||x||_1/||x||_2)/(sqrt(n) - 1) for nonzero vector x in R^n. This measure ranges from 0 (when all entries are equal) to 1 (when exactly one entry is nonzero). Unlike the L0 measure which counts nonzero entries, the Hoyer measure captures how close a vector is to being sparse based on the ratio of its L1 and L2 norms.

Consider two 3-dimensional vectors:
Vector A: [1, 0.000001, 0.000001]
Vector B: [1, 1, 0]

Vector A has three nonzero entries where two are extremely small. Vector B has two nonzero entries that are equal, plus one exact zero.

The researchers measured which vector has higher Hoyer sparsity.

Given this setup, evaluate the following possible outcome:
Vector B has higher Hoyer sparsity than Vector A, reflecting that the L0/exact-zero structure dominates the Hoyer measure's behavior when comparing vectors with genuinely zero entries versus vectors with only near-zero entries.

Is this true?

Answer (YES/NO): NO